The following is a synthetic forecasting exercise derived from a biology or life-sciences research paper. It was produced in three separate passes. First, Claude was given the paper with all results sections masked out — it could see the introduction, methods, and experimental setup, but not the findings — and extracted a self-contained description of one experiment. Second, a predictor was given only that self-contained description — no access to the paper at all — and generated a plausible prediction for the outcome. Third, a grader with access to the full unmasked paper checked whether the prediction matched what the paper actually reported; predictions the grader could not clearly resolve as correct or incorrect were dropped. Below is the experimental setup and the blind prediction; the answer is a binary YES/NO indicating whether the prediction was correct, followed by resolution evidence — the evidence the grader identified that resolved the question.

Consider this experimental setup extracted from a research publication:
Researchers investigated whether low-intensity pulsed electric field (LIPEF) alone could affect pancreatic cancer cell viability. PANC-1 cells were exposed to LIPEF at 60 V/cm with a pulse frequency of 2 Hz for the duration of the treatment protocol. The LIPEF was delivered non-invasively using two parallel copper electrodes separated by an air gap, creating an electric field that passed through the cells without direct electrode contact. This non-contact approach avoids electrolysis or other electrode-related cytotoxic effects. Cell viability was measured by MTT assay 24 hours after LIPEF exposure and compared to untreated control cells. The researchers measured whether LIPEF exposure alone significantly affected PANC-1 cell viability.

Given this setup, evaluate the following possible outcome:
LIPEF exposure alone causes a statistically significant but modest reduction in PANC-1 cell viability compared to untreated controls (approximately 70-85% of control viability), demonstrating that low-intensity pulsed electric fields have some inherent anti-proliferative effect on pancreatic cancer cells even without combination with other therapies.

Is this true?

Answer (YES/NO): NO